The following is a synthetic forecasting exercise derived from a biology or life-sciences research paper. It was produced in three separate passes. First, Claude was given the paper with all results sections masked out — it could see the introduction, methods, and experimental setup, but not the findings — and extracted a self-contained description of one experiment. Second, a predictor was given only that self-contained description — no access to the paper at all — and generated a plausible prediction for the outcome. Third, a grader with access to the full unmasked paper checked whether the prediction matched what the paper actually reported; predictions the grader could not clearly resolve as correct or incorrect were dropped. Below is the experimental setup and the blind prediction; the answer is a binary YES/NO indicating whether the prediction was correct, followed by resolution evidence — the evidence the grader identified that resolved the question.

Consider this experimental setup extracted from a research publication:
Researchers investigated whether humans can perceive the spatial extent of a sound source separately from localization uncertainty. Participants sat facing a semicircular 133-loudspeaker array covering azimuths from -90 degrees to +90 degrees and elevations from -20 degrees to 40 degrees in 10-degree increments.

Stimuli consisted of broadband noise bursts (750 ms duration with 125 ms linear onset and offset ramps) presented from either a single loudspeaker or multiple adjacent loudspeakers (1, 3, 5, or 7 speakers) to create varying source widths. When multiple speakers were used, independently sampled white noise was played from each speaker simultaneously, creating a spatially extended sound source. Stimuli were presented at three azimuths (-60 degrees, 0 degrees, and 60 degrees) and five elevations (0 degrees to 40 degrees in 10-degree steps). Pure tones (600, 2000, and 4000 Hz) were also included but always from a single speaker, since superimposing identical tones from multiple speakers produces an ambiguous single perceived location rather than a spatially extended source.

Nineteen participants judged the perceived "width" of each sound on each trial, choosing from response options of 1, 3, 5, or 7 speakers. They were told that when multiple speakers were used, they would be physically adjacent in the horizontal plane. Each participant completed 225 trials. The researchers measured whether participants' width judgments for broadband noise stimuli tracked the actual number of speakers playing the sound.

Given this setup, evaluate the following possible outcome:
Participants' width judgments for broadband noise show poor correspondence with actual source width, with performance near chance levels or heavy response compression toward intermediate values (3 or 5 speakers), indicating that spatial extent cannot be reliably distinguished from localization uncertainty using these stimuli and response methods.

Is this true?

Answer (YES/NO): NO